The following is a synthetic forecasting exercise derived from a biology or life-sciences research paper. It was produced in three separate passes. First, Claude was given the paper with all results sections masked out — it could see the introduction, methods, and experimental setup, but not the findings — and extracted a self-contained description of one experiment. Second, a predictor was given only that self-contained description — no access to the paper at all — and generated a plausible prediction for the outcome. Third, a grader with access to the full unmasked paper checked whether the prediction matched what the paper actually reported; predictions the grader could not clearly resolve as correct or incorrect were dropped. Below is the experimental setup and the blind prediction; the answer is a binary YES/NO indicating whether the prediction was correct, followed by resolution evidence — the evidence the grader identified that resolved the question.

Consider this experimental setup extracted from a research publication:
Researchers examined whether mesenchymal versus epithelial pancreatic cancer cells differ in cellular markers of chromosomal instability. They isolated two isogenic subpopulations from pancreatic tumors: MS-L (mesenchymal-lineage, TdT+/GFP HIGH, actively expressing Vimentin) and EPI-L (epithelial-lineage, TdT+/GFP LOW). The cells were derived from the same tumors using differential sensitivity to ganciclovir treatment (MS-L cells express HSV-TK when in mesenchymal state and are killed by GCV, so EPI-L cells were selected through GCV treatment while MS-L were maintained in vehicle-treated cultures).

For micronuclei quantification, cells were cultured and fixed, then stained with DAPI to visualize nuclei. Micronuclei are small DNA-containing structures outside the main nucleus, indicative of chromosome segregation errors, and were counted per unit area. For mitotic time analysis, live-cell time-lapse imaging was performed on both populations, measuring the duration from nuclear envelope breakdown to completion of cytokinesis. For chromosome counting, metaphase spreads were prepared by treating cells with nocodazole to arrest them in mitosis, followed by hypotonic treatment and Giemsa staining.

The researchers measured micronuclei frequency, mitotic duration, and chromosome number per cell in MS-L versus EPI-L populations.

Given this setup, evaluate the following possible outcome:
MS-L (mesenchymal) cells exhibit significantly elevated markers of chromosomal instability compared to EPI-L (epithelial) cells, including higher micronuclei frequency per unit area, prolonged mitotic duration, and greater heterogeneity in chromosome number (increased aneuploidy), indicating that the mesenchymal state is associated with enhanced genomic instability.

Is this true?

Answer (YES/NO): YES